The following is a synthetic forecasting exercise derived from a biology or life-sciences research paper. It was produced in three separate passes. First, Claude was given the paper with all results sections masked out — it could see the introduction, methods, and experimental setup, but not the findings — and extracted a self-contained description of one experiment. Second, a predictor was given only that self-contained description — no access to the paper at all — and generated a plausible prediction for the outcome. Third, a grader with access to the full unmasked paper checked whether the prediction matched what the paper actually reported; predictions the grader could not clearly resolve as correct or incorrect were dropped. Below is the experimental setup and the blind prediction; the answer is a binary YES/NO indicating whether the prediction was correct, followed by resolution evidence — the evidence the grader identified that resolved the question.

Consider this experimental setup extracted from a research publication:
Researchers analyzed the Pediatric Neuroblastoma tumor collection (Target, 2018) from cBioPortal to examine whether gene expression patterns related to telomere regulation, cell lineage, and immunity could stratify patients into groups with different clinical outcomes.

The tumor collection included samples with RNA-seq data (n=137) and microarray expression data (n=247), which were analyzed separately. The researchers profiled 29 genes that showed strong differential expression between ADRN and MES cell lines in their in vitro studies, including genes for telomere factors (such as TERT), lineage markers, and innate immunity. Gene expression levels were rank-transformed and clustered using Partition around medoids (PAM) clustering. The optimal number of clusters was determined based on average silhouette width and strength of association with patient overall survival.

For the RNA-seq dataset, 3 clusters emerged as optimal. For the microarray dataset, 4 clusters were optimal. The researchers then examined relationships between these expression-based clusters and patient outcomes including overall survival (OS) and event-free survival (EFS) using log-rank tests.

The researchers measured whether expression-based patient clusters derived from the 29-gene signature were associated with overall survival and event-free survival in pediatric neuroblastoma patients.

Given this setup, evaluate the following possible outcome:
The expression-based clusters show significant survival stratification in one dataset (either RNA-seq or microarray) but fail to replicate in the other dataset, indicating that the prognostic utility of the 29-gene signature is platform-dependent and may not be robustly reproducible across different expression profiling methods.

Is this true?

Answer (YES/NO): NO